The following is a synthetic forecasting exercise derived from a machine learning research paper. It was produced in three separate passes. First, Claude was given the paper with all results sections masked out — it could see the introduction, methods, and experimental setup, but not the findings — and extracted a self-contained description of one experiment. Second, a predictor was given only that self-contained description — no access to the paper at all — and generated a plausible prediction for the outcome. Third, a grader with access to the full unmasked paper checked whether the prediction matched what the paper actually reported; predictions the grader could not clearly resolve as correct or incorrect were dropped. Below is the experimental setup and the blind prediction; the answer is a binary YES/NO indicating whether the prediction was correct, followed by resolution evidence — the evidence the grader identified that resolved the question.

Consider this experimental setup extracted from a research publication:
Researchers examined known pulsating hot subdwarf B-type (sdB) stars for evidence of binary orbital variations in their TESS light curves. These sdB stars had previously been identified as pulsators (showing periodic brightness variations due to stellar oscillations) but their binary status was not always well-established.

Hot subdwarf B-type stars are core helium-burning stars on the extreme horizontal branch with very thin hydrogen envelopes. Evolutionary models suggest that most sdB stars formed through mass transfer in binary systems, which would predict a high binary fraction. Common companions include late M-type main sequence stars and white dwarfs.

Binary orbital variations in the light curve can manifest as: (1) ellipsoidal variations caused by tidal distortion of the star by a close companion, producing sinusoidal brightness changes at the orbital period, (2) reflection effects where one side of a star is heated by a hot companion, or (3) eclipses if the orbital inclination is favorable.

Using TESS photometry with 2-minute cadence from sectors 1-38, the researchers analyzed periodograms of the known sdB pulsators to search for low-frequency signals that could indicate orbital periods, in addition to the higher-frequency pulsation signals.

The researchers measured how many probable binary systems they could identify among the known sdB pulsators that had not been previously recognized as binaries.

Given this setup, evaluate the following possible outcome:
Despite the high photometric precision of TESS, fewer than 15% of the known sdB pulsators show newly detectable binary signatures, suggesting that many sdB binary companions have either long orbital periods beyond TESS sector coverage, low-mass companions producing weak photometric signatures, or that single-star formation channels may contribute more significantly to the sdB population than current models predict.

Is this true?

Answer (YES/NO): NO